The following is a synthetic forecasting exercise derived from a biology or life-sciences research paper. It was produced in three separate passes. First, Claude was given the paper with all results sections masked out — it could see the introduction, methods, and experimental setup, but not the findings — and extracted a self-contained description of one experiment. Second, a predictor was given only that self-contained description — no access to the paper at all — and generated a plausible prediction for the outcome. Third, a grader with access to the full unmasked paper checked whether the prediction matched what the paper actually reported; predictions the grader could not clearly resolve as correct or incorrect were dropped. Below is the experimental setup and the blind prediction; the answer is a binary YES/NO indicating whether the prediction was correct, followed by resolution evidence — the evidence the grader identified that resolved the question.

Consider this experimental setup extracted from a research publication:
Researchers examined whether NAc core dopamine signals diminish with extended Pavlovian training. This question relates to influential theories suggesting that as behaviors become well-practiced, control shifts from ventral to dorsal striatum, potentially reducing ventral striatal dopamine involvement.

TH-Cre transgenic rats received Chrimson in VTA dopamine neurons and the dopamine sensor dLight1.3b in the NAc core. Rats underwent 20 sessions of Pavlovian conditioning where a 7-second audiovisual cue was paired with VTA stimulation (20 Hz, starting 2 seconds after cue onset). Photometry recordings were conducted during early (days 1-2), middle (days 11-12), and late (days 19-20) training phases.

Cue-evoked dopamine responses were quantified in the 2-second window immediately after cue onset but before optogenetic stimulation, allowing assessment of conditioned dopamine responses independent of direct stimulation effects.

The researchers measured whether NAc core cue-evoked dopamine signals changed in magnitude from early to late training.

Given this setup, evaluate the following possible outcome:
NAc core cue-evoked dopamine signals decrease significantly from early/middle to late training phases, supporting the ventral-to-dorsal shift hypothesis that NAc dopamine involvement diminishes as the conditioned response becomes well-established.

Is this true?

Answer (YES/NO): NO